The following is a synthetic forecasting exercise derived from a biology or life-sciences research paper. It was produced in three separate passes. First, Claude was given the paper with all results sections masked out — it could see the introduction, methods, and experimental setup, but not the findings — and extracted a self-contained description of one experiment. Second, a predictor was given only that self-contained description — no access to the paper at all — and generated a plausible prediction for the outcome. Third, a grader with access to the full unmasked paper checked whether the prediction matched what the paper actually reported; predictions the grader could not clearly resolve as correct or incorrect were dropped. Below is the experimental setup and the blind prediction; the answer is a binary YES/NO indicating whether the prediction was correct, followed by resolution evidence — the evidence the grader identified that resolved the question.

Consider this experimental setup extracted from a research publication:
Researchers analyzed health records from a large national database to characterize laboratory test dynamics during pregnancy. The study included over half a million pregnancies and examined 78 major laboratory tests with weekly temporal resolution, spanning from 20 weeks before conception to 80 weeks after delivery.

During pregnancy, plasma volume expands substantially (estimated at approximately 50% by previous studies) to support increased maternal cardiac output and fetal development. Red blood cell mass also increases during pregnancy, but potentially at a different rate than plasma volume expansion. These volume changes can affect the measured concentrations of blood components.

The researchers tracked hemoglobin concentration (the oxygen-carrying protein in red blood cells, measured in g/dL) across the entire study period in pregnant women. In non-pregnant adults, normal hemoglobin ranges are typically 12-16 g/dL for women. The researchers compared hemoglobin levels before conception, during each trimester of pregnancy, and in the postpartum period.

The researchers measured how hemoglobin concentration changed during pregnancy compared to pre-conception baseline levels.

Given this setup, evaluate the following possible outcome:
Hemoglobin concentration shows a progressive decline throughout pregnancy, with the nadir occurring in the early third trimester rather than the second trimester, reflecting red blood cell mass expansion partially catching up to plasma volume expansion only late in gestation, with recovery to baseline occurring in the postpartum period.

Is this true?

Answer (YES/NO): NO